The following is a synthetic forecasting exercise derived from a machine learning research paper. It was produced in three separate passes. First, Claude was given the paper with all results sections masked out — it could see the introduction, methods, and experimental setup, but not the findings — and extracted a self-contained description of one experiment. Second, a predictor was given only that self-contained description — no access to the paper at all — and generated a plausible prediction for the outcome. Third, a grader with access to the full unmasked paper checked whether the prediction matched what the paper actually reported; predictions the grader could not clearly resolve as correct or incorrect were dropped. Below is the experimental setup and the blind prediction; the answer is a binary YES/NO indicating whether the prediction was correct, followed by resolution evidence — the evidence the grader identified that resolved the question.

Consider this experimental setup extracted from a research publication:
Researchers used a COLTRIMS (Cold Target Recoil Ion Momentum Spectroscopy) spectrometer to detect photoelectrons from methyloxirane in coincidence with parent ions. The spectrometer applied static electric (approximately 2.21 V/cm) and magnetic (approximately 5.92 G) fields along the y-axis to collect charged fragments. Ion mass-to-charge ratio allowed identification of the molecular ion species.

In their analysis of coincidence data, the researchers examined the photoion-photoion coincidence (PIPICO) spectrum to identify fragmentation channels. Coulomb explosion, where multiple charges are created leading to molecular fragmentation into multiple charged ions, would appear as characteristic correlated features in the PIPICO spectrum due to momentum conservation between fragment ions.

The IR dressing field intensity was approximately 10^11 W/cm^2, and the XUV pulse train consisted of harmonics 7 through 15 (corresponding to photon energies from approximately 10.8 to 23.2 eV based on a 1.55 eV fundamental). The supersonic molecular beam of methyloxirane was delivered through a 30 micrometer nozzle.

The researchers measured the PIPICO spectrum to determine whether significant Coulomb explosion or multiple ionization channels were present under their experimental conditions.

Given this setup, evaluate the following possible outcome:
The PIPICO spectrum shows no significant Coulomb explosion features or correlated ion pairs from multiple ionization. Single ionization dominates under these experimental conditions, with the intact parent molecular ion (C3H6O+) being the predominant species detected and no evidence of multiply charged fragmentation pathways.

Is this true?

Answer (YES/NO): YES